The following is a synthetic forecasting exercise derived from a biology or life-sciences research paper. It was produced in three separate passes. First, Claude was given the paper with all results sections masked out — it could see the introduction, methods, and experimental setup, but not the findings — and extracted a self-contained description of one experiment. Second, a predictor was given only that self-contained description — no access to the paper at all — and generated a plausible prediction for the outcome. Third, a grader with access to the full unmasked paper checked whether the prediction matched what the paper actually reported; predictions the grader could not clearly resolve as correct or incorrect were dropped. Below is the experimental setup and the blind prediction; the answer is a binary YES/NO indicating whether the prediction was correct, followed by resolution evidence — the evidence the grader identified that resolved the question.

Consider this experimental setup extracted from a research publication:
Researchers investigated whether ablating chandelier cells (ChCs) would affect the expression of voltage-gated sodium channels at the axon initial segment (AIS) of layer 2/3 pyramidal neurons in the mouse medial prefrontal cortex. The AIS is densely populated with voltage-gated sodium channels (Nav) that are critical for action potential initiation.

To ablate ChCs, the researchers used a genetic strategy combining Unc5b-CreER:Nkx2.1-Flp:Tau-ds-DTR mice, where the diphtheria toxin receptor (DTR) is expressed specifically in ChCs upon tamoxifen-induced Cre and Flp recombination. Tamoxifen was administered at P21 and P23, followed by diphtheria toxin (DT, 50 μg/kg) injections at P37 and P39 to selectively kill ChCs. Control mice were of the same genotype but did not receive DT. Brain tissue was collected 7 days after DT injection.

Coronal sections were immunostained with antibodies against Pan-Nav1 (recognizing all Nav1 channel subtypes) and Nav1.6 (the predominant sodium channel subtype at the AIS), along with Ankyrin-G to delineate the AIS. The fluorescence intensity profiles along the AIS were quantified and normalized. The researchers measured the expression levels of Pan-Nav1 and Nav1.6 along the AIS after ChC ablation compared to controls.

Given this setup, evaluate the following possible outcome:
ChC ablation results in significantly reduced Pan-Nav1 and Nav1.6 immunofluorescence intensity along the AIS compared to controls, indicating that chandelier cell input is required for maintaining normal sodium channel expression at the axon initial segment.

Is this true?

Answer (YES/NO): YES